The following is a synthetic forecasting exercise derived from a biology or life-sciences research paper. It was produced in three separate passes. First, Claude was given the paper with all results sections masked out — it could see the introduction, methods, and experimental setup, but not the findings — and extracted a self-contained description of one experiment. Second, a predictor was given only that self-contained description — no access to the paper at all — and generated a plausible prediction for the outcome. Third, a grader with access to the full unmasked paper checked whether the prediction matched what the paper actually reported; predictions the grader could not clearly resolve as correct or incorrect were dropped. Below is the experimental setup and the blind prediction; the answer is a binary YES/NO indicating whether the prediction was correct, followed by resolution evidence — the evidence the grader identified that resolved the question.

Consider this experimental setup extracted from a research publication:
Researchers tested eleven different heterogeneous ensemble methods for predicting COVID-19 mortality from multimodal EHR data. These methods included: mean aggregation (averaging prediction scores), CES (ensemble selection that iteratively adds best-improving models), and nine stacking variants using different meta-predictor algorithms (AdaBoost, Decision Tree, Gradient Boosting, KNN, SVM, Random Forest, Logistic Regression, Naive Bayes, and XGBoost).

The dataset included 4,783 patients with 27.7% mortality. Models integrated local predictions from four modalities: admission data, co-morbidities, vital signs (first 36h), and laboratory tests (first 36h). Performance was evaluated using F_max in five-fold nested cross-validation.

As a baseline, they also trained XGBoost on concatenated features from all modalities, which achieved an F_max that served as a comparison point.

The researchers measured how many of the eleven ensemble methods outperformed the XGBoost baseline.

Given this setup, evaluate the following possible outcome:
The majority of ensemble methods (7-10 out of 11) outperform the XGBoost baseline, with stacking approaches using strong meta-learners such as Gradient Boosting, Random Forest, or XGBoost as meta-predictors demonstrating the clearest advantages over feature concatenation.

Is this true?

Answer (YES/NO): NO